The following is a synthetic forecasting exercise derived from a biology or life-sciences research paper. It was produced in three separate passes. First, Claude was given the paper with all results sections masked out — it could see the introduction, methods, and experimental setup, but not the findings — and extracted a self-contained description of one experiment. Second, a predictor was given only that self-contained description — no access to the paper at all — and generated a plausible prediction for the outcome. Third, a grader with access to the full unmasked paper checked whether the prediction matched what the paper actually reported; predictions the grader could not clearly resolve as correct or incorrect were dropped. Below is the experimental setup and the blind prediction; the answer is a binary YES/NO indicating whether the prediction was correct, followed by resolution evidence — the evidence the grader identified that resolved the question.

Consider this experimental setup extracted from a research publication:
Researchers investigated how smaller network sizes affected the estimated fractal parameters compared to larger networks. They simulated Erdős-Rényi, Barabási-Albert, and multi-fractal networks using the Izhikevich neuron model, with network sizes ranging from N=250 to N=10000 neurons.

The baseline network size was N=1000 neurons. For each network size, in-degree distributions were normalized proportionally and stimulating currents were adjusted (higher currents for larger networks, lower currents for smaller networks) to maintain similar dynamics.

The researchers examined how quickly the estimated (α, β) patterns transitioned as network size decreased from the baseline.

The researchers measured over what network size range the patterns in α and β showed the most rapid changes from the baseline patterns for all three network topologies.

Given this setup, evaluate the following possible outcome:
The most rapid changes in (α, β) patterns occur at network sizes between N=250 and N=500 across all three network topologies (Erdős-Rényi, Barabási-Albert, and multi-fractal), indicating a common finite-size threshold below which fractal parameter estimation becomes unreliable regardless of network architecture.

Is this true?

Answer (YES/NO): NO